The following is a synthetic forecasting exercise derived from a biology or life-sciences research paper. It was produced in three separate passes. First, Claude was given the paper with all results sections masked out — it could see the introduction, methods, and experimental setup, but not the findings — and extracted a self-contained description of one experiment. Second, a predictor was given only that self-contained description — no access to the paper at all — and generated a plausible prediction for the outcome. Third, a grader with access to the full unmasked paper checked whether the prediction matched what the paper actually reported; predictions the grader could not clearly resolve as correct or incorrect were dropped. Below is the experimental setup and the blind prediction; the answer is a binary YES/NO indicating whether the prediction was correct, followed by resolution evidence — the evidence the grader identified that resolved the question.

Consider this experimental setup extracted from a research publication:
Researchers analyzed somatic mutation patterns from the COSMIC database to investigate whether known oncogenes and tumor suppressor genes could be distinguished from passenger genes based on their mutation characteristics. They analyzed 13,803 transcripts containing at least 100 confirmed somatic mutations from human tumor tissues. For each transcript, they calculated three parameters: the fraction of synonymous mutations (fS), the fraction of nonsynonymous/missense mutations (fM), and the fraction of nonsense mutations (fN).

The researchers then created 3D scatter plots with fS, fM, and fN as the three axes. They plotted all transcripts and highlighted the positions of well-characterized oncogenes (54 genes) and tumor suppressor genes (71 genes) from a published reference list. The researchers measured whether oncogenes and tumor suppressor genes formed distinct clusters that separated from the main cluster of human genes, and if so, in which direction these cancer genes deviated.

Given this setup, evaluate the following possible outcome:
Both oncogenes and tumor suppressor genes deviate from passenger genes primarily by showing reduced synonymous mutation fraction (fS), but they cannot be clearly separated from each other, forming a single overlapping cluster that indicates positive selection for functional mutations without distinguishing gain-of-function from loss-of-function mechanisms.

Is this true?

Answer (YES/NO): NO